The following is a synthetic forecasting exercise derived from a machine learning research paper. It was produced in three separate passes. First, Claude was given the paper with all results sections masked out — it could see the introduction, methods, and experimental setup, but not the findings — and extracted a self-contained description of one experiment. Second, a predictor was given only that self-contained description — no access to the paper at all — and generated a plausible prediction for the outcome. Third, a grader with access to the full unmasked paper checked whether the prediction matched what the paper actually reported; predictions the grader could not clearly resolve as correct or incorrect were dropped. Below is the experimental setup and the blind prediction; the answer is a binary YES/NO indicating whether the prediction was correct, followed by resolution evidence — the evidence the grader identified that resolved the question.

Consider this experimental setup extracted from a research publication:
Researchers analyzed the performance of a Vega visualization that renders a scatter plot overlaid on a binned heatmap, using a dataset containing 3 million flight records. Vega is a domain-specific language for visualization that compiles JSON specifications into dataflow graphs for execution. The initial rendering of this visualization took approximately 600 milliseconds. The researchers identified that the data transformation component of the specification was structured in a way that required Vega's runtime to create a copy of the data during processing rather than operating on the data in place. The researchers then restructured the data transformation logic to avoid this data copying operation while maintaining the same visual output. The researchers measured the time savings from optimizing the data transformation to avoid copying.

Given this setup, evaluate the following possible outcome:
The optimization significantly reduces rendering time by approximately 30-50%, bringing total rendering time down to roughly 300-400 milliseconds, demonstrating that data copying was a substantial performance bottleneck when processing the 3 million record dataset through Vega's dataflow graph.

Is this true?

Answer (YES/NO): YES